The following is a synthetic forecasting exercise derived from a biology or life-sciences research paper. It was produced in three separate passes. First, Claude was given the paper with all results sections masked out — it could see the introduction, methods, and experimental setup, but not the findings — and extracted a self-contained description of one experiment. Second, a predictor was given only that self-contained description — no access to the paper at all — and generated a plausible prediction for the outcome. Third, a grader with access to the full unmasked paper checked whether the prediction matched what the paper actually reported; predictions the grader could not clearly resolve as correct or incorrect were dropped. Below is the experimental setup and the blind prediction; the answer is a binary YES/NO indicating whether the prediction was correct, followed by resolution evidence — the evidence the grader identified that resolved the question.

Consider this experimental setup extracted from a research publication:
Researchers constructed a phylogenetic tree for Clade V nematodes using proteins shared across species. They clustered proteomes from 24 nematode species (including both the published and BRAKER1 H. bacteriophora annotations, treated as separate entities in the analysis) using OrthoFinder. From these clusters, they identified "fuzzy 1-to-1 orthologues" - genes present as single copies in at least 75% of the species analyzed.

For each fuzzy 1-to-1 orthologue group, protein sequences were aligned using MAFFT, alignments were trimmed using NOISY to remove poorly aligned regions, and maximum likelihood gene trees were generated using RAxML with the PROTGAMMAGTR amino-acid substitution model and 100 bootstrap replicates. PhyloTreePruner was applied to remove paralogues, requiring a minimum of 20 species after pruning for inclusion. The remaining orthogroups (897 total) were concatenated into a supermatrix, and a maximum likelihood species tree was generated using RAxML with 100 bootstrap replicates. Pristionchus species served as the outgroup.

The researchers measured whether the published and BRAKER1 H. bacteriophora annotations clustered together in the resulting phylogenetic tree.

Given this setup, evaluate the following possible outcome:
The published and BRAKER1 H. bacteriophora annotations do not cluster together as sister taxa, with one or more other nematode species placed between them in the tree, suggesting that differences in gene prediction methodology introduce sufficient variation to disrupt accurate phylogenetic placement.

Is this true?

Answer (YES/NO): NO